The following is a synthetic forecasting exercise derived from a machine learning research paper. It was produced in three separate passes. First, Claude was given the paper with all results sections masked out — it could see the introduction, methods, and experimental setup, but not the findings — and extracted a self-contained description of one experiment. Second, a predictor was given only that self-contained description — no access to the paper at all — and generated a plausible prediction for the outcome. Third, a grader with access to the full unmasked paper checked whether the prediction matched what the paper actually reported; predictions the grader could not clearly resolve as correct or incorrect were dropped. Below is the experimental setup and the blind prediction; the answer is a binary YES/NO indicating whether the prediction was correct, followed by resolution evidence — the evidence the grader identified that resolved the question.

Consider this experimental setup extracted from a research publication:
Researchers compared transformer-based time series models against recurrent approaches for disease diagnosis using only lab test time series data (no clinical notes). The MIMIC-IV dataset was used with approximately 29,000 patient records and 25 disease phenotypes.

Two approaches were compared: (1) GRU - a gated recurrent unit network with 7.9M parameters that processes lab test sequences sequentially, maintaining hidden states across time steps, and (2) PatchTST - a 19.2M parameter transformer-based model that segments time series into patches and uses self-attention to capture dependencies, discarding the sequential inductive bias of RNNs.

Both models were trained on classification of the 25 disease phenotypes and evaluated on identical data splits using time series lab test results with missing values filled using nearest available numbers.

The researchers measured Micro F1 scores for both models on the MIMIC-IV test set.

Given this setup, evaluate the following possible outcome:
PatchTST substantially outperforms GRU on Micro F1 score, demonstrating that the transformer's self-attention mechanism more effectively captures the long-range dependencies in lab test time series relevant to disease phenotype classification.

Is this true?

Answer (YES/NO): NO